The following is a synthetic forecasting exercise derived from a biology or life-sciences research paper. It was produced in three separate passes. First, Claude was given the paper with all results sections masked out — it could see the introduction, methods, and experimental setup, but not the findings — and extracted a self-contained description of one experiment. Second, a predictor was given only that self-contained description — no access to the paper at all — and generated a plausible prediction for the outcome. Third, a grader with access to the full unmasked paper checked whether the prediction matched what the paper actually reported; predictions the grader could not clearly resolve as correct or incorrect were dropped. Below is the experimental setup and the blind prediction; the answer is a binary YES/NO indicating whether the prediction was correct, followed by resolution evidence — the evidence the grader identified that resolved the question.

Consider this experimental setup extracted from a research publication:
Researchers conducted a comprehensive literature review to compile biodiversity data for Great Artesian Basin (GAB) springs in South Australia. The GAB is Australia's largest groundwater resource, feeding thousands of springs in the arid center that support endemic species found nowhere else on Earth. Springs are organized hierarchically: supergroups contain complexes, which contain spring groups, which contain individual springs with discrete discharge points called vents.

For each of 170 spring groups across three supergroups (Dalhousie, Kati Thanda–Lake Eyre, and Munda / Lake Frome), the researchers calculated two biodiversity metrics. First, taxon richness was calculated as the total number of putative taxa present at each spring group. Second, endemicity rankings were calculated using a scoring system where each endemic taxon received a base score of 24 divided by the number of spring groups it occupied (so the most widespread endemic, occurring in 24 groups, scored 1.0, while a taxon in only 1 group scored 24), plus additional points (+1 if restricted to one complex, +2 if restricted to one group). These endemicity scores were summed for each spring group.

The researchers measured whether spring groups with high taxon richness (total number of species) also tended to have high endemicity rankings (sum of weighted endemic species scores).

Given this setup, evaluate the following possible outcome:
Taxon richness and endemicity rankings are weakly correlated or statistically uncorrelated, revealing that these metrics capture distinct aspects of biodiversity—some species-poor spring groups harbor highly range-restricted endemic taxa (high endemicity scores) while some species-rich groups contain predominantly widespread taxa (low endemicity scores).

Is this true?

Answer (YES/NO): YES